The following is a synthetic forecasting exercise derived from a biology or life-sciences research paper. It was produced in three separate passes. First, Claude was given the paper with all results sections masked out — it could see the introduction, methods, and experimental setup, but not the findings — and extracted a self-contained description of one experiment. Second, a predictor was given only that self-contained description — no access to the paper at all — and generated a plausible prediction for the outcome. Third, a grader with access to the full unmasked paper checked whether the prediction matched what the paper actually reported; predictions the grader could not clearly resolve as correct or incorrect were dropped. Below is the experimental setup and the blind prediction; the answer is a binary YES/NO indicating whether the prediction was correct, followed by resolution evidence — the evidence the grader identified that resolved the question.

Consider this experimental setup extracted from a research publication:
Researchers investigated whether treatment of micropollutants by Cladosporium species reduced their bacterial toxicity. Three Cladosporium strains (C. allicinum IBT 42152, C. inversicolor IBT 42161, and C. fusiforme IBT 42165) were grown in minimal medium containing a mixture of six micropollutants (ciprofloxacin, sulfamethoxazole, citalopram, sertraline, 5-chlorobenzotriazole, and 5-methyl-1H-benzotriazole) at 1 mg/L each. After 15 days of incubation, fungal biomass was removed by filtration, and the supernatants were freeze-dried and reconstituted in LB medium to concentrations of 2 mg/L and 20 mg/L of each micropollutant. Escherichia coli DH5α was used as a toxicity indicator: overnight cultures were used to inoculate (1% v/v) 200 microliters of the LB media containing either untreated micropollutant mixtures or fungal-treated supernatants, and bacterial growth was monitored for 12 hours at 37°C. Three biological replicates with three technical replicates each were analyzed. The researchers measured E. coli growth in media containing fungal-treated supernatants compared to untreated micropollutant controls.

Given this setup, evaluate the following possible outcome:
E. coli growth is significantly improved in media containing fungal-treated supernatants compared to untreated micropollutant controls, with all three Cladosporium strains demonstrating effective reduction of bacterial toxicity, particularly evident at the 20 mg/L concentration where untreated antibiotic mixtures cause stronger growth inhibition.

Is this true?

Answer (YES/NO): YES